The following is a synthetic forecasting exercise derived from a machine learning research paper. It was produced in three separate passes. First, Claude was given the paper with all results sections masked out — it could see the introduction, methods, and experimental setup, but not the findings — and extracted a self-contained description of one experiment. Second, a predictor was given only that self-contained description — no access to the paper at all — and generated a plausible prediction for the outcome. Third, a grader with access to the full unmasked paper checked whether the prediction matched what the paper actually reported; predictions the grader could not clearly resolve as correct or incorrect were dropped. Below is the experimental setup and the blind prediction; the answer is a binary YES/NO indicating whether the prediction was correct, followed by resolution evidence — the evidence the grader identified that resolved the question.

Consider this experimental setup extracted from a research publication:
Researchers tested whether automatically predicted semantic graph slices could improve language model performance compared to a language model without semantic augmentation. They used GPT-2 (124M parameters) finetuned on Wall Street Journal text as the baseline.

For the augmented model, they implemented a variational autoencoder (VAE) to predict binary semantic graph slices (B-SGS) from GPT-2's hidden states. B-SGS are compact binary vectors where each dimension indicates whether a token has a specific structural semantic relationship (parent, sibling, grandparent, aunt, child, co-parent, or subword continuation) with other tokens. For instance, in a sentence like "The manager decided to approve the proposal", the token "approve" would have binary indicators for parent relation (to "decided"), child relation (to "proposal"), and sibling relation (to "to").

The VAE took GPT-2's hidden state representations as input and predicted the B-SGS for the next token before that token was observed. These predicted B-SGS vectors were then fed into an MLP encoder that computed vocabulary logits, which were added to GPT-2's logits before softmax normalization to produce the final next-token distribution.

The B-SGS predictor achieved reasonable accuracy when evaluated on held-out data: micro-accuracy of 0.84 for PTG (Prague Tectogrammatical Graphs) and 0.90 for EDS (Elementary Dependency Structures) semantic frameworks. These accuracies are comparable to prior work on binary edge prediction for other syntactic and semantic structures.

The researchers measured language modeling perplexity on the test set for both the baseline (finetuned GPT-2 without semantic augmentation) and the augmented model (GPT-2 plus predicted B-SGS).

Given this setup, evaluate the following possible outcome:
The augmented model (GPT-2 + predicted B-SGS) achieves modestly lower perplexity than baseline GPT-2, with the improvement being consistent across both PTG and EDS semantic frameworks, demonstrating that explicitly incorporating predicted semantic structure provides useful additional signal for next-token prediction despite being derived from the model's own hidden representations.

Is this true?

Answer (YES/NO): NO